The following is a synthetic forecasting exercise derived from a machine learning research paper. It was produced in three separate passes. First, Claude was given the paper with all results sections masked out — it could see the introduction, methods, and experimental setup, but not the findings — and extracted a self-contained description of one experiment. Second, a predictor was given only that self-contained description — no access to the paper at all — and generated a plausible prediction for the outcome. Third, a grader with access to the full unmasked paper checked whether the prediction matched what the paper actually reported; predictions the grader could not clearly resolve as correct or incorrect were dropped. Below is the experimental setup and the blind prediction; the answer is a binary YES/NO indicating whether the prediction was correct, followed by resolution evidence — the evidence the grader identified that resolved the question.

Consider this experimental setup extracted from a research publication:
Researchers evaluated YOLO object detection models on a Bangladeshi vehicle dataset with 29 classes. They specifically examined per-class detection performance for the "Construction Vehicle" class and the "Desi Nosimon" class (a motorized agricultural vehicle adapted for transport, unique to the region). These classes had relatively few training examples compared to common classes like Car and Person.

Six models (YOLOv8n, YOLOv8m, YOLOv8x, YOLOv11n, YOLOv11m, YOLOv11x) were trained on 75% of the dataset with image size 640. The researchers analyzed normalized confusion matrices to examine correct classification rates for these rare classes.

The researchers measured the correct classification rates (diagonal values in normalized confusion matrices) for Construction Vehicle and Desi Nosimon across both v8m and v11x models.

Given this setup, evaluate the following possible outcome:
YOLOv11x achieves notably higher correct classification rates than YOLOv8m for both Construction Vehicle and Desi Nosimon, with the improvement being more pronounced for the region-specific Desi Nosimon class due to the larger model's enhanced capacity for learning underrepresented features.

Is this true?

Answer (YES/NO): NO